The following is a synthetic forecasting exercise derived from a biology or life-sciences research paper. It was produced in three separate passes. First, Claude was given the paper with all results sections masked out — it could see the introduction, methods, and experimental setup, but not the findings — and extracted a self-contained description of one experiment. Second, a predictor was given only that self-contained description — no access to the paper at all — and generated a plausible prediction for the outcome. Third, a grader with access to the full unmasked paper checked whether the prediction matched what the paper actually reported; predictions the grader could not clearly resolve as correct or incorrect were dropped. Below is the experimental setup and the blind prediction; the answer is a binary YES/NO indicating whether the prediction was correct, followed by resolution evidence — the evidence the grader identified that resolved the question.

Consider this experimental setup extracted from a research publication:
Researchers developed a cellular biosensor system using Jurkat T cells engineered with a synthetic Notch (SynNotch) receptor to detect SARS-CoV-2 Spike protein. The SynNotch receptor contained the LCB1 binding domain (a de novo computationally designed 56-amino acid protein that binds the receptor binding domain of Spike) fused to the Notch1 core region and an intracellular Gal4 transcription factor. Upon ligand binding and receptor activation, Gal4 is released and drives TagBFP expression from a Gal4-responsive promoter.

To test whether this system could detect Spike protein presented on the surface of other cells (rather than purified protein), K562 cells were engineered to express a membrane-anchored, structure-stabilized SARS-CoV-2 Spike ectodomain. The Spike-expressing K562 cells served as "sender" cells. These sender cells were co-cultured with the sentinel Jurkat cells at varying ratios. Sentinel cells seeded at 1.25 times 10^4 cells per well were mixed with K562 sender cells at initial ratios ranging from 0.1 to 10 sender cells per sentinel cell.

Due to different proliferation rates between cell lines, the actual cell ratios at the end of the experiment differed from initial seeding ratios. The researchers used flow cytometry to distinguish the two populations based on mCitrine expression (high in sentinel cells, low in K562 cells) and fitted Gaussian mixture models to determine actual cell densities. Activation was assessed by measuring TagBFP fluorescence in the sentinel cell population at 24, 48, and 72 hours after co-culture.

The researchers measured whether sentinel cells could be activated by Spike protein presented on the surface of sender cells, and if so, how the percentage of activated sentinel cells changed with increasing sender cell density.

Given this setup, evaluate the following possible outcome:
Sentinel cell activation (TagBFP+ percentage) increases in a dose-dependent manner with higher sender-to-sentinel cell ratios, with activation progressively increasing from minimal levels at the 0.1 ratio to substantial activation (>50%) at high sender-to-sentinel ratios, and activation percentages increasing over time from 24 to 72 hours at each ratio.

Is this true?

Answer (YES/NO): NO